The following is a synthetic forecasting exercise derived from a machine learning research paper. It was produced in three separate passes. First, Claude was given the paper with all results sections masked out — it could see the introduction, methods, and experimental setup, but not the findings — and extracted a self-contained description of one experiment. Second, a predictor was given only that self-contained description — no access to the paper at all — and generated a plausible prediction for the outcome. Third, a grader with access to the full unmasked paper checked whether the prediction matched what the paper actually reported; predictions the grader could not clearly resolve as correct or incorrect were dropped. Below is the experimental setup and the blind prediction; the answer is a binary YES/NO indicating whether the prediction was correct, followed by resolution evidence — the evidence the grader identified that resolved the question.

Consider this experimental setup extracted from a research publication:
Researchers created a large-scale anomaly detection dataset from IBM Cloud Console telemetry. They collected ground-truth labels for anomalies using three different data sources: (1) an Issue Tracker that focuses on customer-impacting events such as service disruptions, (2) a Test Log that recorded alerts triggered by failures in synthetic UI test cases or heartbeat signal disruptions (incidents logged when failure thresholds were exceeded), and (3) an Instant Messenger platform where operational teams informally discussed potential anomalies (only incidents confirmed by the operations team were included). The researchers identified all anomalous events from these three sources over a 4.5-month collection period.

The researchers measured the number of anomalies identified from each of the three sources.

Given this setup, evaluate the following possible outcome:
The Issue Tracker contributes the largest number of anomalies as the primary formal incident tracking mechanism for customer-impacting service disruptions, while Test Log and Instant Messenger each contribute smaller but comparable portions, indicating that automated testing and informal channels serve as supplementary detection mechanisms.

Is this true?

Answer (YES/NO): NO